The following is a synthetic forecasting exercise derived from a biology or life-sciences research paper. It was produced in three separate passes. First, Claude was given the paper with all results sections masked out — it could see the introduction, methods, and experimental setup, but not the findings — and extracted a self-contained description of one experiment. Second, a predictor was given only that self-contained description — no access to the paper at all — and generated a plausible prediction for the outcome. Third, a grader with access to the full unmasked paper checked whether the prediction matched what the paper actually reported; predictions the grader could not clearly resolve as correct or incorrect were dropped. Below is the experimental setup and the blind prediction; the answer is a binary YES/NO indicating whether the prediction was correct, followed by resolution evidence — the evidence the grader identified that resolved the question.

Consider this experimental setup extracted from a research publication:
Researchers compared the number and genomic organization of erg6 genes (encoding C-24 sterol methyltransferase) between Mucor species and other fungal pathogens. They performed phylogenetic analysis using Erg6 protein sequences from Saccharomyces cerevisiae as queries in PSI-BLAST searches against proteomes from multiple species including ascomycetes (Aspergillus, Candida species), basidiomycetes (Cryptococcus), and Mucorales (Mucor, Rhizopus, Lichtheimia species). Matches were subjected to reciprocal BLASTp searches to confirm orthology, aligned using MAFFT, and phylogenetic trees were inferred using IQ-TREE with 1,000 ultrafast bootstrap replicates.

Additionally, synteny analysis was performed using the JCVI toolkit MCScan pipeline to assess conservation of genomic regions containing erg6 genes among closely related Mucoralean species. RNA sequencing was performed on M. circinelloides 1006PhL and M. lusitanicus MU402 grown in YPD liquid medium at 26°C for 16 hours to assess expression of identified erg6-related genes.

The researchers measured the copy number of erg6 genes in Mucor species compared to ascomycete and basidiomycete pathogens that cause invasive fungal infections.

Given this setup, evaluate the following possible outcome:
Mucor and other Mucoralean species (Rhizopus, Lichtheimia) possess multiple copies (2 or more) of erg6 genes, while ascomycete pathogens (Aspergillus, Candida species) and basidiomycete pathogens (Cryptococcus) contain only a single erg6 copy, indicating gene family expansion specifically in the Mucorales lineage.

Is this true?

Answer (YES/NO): YES